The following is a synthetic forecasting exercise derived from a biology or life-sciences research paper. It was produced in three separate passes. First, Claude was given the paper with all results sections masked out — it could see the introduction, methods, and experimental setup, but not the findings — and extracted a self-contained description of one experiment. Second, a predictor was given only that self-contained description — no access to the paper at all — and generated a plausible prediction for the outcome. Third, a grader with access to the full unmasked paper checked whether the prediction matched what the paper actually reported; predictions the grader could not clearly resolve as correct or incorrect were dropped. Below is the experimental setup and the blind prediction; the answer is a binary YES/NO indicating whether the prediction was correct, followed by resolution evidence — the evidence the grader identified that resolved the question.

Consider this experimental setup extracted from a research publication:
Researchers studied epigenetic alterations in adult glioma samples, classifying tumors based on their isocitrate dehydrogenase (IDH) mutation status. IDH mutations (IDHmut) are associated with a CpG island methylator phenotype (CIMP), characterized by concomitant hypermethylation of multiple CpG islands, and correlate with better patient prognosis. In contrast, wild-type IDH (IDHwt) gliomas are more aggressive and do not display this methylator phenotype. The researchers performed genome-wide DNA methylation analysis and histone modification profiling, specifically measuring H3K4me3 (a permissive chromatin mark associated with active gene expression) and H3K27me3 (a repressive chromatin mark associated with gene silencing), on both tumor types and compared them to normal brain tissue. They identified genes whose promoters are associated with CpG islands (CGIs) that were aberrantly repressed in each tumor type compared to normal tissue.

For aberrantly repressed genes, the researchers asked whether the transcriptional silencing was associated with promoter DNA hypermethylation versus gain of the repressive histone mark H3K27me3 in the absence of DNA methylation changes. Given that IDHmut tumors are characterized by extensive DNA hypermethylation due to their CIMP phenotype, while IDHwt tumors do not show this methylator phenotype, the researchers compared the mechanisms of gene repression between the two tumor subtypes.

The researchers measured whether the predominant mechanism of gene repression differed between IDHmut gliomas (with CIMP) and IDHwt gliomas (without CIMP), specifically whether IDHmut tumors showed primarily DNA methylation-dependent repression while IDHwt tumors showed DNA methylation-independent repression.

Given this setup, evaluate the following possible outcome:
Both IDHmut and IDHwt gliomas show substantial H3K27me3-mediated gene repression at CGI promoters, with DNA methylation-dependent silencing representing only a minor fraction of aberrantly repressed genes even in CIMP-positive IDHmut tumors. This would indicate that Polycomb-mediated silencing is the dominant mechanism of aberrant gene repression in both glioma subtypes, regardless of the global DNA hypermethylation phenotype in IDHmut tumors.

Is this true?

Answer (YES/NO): YES